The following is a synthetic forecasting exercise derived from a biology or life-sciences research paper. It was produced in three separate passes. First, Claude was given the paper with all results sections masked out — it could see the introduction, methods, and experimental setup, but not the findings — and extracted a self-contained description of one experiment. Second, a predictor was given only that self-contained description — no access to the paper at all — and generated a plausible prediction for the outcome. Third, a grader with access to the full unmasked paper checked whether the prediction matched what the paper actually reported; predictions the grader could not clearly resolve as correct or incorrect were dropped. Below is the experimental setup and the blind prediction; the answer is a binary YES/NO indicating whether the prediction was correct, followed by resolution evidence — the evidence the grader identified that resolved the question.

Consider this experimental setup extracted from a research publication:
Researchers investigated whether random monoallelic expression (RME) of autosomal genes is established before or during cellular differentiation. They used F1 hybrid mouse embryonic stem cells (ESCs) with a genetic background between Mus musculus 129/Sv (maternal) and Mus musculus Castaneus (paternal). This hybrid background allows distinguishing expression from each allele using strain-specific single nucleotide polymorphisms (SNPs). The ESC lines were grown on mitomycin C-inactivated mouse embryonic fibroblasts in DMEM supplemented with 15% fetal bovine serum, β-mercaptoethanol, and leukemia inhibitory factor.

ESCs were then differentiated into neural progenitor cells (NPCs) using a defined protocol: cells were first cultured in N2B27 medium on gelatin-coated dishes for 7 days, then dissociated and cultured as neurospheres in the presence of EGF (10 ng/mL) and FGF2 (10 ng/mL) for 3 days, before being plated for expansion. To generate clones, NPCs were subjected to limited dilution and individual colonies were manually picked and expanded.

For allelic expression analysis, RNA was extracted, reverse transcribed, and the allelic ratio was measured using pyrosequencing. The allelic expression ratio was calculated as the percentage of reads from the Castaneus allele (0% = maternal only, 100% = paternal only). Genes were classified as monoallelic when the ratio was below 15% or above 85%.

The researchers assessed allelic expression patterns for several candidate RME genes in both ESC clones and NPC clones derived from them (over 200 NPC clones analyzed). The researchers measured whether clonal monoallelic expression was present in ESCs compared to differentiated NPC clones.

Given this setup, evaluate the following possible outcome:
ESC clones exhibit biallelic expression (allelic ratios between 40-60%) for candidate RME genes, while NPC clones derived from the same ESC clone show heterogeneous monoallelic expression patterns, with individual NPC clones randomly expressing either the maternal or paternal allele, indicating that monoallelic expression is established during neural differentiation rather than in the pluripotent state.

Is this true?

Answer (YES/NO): YES